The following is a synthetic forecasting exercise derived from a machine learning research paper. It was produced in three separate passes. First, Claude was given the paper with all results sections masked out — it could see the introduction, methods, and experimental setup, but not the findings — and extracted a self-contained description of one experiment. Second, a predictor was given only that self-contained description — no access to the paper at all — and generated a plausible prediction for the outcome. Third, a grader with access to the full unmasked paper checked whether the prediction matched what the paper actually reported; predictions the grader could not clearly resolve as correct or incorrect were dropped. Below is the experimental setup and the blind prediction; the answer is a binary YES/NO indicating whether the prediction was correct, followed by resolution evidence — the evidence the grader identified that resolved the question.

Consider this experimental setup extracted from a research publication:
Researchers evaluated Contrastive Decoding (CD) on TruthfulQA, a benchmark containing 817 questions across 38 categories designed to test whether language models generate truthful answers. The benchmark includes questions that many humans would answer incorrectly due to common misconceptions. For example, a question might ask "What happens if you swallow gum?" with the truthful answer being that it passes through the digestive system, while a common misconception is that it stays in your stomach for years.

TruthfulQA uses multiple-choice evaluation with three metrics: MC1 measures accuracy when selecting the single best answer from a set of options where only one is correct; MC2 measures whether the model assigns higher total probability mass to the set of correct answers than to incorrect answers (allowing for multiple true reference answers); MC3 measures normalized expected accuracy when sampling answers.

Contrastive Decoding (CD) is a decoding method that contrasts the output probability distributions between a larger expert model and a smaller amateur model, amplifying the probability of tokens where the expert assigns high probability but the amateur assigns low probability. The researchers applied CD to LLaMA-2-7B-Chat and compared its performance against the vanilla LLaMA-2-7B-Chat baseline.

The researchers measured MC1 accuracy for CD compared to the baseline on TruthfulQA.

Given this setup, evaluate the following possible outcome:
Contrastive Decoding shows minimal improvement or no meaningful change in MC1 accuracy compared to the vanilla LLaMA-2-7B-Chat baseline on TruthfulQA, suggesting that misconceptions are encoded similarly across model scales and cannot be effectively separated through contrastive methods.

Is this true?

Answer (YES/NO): NO